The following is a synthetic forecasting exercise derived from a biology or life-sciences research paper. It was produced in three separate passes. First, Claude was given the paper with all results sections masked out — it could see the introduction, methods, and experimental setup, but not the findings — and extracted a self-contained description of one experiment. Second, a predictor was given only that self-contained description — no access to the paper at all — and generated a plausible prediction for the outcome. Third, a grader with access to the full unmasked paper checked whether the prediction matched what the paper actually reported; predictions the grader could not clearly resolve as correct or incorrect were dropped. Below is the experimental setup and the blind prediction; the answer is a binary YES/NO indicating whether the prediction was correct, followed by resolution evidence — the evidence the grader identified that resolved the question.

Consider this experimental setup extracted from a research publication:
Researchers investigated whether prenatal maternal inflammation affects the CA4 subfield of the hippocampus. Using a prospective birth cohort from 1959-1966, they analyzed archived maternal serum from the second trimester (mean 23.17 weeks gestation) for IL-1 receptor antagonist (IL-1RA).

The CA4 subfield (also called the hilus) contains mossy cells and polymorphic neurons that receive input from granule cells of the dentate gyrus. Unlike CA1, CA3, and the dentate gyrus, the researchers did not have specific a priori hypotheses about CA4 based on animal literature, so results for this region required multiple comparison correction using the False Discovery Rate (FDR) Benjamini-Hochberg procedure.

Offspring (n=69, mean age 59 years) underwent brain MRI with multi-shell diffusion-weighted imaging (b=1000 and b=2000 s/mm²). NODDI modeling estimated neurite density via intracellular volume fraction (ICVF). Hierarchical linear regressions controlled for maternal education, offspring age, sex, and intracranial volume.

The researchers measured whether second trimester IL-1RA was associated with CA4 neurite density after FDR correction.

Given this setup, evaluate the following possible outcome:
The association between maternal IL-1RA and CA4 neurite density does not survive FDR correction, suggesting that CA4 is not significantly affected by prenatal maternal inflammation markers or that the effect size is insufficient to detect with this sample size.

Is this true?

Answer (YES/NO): NO